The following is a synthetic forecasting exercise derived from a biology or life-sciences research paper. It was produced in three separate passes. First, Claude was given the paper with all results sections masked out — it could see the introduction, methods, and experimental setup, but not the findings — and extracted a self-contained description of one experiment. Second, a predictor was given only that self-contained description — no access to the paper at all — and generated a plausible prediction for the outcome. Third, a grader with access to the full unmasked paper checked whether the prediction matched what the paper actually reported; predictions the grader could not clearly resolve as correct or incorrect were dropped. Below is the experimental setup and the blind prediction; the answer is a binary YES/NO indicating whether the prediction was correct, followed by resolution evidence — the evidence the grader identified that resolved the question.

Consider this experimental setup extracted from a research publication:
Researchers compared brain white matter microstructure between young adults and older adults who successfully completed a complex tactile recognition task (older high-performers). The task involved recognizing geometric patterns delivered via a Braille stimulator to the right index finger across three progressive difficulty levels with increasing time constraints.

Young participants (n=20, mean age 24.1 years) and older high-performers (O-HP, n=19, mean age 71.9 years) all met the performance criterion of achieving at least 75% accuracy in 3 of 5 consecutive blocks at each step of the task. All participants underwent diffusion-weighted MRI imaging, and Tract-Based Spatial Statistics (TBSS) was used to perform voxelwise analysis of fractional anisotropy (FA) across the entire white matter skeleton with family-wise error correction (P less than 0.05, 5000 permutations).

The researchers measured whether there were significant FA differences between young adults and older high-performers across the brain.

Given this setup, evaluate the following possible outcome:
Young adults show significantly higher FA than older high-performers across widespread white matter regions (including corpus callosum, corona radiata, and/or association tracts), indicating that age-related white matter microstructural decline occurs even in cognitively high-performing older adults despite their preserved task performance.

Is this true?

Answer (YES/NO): YES